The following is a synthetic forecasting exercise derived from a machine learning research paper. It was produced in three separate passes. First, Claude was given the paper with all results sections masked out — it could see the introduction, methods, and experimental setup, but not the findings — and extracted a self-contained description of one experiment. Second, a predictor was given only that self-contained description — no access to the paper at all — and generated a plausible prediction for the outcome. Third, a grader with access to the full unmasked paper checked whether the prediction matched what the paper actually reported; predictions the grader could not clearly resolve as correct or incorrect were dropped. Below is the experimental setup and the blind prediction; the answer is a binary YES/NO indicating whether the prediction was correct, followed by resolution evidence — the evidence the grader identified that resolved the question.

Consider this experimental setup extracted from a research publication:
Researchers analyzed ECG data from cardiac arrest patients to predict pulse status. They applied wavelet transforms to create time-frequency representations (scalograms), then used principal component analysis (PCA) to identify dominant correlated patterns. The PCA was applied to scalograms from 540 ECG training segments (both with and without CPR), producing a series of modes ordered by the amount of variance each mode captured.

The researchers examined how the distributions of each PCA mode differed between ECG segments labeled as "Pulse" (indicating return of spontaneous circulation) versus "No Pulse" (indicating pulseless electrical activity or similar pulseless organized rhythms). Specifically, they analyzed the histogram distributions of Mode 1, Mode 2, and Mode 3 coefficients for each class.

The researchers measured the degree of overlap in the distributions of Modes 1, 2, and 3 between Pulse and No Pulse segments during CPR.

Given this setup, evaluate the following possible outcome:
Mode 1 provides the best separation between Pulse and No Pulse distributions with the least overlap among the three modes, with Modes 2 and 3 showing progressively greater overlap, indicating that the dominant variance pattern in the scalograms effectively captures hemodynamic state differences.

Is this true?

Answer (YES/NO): NO